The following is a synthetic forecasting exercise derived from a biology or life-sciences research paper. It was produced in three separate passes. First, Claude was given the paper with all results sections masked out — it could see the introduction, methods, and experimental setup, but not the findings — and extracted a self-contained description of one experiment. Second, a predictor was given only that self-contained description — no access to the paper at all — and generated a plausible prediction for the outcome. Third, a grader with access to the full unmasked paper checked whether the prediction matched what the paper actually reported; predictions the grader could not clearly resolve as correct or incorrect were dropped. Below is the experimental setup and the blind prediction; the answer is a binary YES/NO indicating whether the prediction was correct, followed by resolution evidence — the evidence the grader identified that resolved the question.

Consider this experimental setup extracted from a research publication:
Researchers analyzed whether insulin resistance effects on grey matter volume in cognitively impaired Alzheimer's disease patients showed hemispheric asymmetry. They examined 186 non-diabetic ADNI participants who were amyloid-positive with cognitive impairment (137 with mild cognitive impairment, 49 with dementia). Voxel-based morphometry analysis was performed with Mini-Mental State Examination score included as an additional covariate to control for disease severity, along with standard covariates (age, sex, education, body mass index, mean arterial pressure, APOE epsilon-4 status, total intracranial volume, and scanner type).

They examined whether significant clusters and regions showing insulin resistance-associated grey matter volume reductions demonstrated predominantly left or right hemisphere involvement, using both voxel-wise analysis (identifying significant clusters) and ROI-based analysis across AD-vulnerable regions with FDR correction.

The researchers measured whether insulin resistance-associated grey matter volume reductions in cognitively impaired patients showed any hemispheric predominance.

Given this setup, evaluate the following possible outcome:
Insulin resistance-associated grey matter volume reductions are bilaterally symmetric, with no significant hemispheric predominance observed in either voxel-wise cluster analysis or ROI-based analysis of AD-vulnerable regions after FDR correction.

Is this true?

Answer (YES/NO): NO